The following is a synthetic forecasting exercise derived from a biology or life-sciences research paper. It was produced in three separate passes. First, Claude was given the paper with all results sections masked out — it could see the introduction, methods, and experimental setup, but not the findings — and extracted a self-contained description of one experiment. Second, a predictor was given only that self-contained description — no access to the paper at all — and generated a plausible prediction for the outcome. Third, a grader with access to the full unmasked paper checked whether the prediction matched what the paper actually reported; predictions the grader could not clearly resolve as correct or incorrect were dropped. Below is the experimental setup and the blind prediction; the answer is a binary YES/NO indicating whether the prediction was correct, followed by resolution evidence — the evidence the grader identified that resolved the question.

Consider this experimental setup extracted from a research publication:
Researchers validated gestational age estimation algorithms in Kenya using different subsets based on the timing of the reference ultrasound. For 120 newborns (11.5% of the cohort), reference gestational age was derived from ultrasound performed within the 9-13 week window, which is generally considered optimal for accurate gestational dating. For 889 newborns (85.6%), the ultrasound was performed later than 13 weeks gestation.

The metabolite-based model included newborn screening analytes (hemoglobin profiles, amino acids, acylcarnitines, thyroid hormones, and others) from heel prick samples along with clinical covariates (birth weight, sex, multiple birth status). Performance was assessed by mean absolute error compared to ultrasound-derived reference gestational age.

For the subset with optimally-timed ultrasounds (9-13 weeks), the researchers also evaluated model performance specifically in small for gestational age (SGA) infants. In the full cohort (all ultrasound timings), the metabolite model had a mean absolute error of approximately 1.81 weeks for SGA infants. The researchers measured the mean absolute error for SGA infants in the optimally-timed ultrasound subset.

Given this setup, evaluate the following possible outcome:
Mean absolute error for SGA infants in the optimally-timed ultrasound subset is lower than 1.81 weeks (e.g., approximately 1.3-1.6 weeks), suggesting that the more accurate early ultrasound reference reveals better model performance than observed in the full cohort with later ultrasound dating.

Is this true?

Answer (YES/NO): NO